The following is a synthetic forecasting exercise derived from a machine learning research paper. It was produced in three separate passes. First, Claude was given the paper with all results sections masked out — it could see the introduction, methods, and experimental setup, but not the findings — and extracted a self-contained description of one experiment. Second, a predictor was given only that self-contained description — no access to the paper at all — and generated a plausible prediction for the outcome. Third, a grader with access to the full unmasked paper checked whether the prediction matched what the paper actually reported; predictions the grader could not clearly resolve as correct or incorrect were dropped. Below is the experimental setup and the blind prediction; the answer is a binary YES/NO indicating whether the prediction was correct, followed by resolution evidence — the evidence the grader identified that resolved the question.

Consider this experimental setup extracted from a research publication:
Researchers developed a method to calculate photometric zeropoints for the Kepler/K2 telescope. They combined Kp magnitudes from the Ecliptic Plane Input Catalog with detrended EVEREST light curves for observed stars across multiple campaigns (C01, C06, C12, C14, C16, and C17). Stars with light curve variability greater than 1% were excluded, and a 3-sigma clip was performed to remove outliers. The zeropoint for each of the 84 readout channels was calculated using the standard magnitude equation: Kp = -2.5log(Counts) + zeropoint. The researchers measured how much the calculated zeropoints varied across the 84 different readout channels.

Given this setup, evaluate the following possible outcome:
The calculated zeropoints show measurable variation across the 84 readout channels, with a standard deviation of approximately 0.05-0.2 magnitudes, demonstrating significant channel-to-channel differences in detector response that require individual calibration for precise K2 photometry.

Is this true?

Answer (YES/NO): NO